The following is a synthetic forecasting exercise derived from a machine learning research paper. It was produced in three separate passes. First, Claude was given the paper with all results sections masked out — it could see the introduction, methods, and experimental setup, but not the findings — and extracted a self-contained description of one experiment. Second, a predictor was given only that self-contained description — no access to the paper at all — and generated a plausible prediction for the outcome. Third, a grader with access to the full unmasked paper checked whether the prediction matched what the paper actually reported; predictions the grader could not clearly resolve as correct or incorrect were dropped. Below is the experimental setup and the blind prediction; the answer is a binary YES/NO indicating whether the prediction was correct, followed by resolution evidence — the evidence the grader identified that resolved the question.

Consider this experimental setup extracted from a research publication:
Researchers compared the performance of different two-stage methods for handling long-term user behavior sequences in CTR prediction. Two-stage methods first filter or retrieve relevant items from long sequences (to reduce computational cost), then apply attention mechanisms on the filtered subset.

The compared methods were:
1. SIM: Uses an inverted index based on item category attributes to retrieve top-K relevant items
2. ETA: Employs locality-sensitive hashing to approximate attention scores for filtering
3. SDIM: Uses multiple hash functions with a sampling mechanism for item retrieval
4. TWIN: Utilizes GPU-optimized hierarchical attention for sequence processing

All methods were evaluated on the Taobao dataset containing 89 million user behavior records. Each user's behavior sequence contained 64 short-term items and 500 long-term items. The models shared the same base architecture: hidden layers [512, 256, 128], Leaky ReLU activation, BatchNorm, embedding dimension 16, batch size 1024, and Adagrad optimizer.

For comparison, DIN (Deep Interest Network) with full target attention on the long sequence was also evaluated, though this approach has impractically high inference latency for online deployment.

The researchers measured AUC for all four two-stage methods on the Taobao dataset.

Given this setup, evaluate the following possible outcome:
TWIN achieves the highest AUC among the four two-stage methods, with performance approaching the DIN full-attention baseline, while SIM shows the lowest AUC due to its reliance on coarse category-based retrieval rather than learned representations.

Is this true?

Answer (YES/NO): NO